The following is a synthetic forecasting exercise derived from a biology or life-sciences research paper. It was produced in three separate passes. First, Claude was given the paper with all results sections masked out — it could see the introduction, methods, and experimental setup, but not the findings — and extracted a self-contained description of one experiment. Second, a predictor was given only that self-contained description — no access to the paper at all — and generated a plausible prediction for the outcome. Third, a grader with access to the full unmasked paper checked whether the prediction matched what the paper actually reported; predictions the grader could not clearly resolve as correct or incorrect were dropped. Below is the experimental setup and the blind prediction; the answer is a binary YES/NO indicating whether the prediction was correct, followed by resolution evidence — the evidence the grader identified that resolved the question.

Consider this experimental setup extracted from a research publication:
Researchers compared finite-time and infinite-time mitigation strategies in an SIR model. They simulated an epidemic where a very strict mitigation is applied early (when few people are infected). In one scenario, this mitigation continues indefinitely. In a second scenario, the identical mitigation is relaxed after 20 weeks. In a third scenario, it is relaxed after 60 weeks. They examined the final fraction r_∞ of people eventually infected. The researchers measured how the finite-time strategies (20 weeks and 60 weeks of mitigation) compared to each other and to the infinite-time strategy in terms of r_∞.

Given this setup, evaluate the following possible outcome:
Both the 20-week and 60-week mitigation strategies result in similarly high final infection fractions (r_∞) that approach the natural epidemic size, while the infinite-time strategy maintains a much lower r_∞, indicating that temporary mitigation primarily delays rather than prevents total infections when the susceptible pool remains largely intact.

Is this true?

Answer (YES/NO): YES